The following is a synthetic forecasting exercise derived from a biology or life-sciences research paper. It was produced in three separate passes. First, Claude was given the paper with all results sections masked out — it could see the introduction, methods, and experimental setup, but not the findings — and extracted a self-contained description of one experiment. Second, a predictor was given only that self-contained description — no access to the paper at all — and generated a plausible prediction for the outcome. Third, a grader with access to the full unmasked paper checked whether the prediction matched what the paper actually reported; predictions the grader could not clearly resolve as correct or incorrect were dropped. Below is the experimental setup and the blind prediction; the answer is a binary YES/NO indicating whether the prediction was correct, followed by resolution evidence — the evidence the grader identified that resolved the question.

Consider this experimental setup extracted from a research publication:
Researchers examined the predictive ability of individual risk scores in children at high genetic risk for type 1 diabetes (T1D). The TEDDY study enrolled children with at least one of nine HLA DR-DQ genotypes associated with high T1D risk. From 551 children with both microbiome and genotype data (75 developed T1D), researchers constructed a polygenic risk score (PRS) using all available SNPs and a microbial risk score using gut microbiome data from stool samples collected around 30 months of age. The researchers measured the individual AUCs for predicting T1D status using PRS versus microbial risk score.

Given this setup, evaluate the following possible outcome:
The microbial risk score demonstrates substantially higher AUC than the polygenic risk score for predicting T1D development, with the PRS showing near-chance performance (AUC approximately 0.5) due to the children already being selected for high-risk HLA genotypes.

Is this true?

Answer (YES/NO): NO